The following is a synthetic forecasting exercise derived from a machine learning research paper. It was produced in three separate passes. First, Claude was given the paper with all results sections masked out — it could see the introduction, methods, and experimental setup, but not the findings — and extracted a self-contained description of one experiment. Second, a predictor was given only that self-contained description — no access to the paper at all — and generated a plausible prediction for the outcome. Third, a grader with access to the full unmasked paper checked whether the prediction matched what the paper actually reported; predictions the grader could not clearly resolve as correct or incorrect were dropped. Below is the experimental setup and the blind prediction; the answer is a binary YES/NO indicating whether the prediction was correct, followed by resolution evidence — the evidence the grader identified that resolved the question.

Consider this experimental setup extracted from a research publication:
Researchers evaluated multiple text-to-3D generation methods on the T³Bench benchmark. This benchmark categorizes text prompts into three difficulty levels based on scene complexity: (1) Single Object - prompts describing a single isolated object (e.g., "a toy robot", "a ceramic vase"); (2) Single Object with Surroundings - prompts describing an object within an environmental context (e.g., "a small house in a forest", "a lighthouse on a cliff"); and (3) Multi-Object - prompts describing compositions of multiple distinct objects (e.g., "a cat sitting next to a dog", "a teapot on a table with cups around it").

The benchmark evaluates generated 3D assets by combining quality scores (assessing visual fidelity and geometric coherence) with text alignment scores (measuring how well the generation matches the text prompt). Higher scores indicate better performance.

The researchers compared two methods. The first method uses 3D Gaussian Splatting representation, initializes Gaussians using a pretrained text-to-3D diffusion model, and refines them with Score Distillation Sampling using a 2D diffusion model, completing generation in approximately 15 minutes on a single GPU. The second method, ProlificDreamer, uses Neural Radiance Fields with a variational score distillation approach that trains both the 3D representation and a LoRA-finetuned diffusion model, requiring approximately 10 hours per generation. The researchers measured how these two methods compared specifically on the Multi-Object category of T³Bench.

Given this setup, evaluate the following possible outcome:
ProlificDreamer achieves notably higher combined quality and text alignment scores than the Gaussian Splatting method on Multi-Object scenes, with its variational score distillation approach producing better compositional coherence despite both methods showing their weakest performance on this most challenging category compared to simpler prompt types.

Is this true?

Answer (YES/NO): NO